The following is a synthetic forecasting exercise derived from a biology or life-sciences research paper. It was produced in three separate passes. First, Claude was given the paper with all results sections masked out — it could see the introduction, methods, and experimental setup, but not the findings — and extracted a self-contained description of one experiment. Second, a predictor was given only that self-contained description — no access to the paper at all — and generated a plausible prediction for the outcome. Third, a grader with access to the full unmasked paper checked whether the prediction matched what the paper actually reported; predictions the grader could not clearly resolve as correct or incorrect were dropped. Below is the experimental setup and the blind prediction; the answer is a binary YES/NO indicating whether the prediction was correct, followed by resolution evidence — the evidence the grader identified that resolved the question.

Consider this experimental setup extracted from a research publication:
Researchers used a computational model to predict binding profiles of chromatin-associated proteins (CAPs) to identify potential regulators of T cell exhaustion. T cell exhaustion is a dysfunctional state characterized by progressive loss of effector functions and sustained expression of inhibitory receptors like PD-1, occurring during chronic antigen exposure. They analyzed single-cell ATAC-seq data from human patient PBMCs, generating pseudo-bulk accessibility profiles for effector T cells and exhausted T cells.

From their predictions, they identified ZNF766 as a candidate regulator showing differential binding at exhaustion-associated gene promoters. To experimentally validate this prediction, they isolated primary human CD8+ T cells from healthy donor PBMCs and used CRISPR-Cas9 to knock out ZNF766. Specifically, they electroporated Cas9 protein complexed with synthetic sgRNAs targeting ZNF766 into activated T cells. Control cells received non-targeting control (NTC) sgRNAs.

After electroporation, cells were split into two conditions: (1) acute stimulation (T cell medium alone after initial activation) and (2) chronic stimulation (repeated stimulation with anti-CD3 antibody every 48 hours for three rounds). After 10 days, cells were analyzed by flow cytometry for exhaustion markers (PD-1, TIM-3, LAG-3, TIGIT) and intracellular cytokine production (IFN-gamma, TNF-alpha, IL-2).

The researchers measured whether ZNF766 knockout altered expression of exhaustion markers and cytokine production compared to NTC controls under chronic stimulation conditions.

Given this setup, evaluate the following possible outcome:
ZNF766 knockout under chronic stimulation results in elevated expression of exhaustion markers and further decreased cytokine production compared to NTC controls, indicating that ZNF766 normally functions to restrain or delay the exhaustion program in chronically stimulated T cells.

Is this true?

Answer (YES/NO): NO